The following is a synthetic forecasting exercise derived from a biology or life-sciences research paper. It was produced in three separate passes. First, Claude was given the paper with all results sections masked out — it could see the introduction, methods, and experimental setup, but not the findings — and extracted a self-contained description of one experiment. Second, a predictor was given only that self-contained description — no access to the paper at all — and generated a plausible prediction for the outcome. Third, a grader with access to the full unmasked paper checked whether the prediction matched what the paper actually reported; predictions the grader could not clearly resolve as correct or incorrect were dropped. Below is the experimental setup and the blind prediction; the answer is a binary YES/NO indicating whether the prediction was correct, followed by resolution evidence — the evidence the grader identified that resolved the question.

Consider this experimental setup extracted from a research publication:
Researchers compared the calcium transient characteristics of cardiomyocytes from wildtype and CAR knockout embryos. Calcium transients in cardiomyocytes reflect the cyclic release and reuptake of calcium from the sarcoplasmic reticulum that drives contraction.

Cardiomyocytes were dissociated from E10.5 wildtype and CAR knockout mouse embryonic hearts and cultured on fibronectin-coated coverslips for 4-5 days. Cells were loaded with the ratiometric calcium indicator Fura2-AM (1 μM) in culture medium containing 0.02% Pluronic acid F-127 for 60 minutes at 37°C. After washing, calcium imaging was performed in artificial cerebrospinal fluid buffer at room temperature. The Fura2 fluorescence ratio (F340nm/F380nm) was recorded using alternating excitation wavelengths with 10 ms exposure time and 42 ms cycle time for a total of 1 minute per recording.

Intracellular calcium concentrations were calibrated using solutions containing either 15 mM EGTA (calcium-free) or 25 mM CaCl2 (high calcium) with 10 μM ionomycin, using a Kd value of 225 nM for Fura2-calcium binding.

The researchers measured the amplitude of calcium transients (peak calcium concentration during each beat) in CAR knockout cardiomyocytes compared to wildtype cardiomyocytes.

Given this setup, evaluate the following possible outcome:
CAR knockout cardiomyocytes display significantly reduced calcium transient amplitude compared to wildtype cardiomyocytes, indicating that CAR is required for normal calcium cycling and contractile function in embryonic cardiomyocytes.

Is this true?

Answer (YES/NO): NO